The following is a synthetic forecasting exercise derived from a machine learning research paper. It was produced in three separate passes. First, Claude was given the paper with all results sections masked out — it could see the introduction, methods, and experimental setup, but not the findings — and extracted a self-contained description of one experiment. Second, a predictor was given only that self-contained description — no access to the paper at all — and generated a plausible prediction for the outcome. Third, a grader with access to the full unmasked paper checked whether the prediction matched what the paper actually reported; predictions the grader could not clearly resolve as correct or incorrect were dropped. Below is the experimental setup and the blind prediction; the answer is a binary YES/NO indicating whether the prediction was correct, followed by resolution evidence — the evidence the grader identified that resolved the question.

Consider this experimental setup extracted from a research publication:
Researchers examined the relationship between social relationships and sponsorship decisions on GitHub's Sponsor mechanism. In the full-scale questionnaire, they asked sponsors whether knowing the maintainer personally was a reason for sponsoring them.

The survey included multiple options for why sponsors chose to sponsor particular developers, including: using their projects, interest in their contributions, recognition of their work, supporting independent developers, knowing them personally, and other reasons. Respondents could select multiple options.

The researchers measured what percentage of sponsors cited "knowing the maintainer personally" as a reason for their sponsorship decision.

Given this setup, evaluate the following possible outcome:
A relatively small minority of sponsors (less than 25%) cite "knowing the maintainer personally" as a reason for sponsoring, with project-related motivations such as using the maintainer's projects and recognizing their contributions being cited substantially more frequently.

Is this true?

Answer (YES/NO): YES